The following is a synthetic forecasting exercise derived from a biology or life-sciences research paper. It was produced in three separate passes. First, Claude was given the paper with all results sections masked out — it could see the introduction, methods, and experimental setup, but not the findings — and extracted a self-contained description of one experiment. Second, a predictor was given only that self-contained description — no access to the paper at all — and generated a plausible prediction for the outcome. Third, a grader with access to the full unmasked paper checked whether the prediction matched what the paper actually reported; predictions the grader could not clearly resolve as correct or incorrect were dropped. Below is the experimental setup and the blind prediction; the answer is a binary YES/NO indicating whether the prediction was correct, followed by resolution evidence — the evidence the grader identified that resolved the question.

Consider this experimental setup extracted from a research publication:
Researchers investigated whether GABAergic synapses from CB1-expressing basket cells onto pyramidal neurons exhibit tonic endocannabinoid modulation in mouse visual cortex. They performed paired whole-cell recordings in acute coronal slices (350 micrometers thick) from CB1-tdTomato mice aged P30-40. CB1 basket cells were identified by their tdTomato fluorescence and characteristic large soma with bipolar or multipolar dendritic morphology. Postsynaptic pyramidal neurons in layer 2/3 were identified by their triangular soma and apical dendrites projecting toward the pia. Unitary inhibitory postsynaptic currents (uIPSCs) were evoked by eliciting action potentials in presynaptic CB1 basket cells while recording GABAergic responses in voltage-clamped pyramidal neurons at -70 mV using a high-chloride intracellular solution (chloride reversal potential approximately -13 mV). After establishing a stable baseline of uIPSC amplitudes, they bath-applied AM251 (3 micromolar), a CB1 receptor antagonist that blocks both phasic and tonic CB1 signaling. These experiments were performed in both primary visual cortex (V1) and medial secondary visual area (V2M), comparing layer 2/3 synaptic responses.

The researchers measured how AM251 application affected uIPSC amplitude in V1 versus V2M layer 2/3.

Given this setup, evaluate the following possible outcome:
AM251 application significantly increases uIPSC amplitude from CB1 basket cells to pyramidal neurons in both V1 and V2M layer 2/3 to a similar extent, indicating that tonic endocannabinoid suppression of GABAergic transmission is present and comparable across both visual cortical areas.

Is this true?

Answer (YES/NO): NO